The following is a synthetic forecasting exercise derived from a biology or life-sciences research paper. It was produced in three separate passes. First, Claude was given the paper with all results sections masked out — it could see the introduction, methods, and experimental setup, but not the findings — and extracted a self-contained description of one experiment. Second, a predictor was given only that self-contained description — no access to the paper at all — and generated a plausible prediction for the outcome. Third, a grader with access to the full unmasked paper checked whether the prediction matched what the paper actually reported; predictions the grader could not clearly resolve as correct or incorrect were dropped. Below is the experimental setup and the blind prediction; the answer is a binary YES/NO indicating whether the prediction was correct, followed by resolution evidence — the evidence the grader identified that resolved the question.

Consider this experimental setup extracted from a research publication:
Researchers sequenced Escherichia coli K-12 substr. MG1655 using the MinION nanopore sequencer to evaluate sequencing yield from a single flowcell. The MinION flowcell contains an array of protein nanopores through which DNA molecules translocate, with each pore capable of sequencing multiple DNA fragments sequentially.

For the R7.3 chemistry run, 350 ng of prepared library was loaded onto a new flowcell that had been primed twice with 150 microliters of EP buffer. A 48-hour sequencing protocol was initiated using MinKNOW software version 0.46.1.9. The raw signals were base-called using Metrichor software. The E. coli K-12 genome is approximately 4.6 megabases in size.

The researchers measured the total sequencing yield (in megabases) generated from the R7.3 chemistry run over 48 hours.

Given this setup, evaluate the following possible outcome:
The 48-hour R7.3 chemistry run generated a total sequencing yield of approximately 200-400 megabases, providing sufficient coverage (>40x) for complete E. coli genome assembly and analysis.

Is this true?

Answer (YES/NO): YES